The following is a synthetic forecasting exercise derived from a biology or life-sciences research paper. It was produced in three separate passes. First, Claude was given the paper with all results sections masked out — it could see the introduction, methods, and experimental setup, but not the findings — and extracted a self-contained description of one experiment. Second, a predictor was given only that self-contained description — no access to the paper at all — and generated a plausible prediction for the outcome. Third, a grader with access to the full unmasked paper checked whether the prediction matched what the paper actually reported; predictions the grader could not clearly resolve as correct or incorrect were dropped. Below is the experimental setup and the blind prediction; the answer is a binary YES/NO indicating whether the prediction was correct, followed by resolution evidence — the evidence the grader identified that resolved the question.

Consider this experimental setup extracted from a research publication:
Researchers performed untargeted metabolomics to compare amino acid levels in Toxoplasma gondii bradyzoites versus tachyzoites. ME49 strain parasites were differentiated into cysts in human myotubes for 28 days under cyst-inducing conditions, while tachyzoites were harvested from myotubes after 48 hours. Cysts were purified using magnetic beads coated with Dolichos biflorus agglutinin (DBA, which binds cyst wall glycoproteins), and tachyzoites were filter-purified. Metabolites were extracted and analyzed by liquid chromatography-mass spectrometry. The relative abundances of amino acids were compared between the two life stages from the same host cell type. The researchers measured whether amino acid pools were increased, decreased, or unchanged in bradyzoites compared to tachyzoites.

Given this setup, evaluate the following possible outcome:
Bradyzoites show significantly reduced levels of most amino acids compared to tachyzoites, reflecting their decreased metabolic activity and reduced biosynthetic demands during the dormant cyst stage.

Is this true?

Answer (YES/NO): NO